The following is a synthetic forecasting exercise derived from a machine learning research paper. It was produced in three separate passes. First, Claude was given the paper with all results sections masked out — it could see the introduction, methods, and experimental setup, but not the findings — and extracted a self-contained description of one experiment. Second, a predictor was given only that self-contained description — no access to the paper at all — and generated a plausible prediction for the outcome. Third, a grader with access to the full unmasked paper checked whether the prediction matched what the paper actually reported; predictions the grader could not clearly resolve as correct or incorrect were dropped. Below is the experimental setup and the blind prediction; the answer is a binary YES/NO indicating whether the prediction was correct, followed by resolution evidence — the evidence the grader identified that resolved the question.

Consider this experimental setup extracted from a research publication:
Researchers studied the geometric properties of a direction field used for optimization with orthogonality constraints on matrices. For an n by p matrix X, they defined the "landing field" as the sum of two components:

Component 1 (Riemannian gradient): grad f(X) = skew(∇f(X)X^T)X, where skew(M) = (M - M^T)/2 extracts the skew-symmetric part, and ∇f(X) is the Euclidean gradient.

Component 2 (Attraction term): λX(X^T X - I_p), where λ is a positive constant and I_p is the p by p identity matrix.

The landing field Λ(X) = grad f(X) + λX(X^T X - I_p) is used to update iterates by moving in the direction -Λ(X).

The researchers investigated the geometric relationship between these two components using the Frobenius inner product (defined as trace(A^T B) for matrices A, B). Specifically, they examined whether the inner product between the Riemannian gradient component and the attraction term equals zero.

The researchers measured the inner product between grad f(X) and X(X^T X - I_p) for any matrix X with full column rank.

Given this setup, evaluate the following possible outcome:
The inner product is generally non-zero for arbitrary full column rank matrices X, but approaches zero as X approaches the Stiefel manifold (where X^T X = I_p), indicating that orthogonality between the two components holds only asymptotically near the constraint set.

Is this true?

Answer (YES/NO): NO